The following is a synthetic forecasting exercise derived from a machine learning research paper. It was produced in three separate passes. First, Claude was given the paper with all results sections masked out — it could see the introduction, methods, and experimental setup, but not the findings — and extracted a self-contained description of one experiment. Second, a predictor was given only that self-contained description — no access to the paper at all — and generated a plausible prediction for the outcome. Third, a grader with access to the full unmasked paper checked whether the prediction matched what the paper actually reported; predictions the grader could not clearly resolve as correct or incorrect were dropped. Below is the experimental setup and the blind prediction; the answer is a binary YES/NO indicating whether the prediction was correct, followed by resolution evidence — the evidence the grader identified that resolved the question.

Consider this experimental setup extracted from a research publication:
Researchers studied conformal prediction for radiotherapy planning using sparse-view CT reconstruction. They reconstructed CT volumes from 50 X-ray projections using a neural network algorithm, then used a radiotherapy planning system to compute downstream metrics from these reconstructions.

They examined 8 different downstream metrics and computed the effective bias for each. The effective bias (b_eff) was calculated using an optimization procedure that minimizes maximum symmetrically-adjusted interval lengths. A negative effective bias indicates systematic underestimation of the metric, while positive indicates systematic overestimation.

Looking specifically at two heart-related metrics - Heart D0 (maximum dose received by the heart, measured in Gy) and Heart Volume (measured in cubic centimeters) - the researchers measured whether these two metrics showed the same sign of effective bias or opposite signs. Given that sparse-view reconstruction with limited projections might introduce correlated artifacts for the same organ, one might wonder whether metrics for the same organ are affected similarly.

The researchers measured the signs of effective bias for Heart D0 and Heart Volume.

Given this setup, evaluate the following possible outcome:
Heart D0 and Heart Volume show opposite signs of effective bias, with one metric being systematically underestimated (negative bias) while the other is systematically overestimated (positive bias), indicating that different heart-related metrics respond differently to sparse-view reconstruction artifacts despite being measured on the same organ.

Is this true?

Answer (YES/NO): NO